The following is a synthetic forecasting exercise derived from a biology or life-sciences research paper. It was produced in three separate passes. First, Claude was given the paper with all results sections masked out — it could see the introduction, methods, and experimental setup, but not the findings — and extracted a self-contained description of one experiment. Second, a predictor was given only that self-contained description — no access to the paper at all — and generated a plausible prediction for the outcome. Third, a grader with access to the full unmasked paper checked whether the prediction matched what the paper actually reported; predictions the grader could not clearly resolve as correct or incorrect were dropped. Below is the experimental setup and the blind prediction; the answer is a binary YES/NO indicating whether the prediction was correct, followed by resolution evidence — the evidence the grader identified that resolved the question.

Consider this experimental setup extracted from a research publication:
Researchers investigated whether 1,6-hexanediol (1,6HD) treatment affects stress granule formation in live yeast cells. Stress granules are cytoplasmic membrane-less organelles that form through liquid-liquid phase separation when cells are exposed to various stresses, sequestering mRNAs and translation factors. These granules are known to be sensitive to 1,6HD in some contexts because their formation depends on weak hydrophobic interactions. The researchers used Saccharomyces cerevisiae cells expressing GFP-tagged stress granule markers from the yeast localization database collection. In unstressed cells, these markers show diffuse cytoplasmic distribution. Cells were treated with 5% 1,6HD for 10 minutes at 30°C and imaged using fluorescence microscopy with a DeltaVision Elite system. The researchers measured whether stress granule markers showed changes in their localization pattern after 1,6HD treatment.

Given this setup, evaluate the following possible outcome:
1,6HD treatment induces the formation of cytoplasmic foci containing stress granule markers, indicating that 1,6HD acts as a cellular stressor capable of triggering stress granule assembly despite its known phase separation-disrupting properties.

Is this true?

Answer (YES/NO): NO